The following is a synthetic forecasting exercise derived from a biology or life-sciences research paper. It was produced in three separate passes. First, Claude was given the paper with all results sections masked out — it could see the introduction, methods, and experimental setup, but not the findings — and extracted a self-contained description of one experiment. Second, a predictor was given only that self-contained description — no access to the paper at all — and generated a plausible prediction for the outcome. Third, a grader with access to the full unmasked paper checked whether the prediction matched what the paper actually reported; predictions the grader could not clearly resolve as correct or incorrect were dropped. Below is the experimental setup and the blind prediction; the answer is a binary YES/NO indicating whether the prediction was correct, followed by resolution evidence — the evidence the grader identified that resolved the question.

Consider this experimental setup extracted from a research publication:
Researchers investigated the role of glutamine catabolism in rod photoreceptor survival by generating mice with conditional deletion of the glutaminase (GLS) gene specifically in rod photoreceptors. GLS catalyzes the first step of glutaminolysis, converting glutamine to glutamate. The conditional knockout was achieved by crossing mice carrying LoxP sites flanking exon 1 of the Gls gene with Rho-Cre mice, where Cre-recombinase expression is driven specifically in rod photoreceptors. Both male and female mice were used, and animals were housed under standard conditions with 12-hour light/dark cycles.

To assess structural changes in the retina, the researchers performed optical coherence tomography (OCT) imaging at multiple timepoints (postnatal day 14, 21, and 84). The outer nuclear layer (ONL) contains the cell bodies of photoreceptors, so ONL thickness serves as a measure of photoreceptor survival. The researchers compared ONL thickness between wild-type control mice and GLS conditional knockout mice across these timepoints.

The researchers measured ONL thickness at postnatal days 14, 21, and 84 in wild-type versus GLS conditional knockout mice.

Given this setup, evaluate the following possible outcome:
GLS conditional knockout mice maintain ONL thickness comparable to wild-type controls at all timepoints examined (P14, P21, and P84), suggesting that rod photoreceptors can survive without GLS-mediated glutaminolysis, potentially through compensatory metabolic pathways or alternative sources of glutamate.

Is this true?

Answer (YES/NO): NO